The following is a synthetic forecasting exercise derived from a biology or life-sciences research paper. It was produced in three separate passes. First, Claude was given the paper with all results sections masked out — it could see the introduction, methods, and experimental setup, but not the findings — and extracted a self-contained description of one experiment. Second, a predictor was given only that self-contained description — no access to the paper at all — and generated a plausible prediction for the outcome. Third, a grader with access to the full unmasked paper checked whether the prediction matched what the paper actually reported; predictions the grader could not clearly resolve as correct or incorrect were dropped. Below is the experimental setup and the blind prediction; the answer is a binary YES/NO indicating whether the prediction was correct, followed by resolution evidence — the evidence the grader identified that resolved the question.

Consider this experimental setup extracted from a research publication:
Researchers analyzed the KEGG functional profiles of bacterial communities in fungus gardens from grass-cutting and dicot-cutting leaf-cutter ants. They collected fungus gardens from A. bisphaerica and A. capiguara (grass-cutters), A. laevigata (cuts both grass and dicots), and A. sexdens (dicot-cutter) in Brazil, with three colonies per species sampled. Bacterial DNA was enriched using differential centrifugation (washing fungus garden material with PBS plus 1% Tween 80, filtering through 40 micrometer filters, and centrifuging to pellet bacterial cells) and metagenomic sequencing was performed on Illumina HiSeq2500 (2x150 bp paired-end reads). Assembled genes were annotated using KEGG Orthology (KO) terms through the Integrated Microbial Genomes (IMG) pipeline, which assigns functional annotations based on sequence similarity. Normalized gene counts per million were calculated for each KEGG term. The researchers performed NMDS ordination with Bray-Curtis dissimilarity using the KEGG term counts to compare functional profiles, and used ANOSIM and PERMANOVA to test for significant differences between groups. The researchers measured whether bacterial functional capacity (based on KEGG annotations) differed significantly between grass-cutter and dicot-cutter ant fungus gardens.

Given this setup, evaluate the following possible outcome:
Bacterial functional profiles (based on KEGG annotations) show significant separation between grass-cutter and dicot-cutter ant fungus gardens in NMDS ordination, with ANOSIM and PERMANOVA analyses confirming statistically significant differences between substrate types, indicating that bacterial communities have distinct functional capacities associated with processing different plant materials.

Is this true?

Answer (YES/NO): YES